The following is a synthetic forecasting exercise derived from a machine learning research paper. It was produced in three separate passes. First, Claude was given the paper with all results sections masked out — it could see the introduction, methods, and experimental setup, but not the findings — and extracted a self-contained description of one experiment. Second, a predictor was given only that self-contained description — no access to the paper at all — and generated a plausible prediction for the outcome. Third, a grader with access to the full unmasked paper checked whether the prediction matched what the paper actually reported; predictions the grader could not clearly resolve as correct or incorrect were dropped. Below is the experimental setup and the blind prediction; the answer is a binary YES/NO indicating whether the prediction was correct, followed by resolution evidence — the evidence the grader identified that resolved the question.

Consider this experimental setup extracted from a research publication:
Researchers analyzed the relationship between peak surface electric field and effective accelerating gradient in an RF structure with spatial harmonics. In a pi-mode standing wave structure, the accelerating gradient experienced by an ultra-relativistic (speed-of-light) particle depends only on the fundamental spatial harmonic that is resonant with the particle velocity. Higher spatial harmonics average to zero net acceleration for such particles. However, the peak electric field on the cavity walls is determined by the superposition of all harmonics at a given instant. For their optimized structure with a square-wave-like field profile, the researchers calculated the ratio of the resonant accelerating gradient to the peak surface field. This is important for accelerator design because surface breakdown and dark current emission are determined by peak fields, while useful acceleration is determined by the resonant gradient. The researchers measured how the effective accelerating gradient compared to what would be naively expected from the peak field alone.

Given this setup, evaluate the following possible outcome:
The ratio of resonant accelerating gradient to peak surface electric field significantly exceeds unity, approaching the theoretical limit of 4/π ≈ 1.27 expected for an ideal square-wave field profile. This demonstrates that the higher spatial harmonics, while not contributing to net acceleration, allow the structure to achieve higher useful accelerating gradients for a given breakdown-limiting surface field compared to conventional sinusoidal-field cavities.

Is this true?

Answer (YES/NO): NO